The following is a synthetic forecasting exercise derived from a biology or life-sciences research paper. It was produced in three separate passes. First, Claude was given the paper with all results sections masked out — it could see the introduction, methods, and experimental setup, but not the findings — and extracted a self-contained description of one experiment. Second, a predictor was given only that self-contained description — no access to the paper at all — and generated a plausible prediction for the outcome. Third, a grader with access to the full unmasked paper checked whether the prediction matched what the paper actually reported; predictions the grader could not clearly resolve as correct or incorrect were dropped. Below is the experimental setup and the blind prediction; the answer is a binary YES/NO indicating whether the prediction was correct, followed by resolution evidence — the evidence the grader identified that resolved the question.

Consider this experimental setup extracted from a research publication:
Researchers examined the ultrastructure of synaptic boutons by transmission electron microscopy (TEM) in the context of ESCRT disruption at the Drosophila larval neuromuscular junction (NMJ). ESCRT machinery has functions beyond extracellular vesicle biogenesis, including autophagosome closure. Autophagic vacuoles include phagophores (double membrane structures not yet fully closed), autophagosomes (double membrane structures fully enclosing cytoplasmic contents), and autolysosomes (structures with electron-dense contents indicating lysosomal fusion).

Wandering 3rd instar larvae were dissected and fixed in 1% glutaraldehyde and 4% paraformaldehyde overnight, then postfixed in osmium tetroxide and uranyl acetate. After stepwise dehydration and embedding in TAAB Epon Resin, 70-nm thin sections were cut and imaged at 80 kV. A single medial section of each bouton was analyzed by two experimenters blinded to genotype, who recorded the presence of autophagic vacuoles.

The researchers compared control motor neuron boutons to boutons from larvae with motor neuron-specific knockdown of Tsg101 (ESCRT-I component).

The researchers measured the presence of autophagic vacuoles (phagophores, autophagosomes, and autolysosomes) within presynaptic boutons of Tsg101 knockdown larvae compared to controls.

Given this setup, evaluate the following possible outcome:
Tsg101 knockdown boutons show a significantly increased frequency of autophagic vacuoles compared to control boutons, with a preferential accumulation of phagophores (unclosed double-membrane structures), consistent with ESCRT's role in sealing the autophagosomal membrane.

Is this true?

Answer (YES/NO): NO